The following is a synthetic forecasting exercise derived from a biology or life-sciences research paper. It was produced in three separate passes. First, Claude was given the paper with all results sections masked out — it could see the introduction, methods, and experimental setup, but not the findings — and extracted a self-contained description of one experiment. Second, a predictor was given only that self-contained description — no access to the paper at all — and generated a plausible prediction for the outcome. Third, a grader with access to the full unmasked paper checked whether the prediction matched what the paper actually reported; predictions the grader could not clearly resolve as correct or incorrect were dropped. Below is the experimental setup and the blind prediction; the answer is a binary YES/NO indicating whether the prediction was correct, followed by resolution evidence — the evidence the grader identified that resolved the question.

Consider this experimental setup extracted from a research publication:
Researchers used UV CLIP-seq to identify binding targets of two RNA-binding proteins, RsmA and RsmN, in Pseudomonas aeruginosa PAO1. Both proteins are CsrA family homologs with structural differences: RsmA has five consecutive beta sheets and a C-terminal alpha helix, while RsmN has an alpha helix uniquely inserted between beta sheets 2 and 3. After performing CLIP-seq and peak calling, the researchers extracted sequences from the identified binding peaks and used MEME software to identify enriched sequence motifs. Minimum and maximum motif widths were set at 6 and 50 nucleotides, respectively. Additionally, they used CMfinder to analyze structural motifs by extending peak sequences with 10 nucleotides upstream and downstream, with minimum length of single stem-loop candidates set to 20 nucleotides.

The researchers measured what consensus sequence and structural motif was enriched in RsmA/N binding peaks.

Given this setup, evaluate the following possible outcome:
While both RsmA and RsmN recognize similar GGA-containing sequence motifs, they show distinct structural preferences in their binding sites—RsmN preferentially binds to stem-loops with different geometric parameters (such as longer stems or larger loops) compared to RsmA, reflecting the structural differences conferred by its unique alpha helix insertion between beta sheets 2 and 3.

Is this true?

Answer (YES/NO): NO